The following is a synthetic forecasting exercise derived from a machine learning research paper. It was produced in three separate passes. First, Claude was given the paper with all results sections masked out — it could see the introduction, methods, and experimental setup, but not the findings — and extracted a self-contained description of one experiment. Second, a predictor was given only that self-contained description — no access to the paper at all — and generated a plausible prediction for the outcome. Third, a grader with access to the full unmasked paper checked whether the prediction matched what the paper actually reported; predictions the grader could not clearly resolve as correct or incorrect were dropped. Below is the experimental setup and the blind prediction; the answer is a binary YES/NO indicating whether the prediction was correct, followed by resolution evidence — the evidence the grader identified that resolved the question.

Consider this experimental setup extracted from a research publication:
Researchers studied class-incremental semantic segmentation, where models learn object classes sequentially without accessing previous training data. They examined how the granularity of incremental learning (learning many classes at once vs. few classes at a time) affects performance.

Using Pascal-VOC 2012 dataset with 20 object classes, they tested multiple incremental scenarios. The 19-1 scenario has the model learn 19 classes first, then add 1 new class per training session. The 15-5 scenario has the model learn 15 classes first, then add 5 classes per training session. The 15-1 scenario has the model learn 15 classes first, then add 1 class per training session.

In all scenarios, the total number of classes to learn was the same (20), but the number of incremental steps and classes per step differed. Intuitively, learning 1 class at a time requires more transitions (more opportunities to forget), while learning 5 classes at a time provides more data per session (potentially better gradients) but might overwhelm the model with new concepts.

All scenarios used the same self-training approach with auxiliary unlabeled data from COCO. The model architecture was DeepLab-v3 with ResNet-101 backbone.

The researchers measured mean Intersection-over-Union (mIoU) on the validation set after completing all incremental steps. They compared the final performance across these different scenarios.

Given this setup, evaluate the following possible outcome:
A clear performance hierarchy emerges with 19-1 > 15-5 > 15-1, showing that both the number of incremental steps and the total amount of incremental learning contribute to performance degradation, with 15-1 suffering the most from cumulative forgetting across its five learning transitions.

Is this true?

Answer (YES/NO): YES